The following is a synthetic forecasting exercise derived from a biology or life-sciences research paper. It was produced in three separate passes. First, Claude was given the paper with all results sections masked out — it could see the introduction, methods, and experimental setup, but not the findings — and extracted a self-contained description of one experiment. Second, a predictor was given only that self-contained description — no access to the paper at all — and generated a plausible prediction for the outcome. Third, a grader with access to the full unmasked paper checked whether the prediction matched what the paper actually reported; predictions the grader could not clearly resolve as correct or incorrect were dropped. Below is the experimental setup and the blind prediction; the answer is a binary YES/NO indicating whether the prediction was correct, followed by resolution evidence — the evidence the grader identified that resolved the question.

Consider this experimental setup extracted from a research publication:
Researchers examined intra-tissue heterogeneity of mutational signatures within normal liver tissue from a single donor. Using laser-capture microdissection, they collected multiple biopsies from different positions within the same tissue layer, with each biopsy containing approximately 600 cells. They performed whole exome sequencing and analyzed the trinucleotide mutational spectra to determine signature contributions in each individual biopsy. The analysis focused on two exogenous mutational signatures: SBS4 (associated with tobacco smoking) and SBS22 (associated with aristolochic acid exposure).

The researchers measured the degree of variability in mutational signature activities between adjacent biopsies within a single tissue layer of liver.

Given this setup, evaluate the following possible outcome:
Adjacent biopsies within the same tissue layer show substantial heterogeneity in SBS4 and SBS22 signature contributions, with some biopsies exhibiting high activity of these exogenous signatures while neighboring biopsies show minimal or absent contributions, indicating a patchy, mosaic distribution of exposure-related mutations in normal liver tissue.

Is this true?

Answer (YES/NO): YES